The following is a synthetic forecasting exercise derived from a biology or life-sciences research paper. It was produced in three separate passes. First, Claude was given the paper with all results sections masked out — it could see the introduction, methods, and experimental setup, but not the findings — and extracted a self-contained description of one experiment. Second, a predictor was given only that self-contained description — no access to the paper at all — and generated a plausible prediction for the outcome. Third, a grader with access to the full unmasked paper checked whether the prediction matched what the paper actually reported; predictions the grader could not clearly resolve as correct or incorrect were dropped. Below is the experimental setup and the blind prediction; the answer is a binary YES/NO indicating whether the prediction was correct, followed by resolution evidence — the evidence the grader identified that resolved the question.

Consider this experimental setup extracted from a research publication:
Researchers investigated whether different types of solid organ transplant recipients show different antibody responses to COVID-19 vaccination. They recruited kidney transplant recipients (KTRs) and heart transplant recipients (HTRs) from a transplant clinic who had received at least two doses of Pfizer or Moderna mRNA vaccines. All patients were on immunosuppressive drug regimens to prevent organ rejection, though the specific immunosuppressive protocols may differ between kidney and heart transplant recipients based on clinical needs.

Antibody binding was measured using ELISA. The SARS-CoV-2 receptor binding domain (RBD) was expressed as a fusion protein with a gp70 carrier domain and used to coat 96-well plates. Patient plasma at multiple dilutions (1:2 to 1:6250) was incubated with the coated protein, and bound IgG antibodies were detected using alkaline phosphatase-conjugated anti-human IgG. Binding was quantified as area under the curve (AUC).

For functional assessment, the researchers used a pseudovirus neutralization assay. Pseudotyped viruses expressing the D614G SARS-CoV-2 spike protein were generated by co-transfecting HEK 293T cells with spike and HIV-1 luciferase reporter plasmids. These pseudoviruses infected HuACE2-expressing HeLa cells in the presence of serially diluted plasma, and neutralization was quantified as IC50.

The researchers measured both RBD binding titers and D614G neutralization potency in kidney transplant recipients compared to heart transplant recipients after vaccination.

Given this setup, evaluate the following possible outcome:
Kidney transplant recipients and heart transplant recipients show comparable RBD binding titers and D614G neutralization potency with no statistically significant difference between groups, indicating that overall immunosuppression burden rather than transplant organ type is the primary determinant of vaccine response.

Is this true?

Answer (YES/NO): NO